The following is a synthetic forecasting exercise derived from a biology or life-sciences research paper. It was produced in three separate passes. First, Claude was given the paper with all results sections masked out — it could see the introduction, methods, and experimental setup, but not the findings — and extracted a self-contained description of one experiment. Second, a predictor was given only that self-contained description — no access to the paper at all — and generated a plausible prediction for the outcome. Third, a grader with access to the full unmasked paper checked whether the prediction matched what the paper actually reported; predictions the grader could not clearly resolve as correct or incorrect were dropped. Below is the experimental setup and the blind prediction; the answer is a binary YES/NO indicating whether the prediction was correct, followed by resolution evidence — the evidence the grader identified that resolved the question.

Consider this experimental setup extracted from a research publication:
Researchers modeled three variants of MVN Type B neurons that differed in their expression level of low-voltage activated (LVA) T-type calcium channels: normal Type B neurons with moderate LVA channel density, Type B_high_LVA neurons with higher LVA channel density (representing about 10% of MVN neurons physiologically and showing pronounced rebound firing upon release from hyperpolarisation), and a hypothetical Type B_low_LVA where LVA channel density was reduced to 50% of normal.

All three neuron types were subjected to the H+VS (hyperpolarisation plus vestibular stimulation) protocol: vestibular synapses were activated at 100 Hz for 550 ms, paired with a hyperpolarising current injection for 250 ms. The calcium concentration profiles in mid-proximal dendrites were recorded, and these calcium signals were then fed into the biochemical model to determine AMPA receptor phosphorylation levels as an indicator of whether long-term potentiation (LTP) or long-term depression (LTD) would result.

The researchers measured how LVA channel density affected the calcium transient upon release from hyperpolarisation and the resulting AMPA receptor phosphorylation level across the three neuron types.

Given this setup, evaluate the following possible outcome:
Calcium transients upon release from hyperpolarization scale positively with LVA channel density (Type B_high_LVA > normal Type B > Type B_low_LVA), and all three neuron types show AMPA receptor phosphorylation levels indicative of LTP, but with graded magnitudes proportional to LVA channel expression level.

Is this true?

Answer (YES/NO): NO